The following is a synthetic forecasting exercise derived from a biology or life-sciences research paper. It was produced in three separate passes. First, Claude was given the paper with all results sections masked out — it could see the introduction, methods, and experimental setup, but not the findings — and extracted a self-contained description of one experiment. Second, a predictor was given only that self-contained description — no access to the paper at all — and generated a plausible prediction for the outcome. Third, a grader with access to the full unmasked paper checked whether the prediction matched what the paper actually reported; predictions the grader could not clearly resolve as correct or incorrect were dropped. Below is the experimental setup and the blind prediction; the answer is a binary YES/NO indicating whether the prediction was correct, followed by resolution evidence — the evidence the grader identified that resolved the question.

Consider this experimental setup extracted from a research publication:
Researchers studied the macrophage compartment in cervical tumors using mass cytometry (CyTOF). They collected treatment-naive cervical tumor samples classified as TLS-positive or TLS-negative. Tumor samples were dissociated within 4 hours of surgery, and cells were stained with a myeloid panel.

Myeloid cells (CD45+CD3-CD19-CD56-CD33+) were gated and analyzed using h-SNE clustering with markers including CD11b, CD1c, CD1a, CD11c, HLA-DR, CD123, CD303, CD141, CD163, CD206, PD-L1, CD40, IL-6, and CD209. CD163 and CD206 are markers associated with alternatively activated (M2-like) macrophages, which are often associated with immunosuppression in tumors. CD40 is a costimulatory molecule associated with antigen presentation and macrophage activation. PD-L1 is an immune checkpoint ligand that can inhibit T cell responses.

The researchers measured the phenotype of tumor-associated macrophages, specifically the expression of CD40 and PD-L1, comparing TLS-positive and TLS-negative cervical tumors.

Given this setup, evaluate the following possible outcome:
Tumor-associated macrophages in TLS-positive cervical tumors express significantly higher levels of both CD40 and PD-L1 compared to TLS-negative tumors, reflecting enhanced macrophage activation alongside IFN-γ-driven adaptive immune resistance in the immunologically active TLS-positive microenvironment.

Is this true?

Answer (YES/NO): NO